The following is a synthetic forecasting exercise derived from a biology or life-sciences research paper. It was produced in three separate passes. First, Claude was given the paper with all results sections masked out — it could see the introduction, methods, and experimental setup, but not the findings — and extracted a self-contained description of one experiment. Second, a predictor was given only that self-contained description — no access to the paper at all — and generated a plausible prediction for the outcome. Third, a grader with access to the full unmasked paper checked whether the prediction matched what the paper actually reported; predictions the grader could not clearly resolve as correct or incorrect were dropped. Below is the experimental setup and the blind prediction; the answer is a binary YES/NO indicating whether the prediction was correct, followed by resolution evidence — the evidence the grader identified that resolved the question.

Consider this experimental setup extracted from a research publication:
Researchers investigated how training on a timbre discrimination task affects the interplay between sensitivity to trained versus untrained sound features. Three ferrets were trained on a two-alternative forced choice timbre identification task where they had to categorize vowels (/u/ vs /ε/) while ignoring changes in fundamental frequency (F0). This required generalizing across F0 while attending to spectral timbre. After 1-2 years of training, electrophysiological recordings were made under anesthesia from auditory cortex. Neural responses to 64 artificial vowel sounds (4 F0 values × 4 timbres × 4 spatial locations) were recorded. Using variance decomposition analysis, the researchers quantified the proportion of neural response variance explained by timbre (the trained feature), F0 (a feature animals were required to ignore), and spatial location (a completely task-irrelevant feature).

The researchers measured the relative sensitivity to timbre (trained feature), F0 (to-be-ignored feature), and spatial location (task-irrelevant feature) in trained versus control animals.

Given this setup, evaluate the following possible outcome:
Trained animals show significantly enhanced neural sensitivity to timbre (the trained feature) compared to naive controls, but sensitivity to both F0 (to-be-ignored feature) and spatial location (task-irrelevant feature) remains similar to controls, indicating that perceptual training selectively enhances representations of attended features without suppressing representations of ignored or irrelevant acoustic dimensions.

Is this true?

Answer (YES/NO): NO